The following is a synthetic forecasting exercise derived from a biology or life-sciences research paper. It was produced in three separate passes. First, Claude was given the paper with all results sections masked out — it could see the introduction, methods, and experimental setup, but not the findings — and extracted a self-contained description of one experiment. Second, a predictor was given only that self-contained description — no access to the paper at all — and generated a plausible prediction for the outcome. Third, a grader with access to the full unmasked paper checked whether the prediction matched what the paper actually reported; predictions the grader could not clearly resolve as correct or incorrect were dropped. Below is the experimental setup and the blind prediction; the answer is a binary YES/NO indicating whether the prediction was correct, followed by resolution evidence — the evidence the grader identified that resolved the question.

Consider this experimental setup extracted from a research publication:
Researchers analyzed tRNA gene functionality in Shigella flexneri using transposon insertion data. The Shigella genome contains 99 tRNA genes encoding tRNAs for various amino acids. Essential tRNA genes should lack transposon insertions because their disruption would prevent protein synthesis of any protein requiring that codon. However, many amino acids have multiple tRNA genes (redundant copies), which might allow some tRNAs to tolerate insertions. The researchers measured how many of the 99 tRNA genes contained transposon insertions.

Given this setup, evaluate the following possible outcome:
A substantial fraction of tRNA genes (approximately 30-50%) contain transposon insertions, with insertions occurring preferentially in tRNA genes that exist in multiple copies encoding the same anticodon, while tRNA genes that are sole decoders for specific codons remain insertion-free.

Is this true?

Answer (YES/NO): NO